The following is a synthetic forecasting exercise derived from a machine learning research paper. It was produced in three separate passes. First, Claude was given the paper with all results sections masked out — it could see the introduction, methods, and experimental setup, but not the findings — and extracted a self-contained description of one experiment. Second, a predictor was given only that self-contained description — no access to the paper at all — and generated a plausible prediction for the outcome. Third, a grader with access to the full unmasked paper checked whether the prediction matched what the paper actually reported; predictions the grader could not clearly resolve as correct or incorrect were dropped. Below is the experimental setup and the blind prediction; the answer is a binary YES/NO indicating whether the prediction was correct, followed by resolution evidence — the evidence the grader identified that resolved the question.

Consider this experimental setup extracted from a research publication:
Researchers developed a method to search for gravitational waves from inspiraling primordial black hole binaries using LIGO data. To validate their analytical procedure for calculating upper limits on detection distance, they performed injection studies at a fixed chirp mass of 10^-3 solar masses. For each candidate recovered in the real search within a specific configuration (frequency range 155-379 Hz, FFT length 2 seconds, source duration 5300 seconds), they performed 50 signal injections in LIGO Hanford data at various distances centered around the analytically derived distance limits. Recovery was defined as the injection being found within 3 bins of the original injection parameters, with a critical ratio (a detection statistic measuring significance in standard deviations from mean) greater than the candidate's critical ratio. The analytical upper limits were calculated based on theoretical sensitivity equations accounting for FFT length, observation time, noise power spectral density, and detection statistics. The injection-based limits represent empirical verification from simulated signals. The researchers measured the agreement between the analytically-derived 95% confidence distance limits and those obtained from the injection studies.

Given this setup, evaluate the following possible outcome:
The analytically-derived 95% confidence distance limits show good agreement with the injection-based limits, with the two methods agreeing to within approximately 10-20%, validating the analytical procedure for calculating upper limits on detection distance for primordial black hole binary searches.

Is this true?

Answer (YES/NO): YES